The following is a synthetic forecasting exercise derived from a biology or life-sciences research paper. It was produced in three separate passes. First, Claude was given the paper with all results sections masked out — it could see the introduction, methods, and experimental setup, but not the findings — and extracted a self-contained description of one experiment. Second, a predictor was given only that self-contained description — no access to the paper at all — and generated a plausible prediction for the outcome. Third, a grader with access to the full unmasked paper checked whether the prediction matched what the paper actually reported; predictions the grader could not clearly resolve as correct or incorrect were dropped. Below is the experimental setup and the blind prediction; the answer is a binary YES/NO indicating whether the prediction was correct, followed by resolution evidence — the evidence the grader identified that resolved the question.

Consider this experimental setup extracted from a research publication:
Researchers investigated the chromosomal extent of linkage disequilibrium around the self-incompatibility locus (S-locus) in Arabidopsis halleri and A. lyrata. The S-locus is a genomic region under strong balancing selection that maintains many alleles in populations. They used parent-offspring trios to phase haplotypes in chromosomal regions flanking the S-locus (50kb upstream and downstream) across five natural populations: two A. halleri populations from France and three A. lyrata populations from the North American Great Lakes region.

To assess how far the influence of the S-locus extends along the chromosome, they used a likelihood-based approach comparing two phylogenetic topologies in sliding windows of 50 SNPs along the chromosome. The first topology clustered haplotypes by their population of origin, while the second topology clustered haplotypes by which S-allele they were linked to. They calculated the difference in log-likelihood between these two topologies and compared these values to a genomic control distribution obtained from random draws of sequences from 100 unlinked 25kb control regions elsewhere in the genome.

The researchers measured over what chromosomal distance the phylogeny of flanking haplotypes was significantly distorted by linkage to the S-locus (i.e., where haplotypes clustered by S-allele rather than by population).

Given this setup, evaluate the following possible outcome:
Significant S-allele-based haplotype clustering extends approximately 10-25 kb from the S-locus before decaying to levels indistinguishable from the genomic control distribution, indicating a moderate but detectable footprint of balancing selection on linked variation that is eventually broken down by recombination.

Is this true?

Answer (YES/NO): NO